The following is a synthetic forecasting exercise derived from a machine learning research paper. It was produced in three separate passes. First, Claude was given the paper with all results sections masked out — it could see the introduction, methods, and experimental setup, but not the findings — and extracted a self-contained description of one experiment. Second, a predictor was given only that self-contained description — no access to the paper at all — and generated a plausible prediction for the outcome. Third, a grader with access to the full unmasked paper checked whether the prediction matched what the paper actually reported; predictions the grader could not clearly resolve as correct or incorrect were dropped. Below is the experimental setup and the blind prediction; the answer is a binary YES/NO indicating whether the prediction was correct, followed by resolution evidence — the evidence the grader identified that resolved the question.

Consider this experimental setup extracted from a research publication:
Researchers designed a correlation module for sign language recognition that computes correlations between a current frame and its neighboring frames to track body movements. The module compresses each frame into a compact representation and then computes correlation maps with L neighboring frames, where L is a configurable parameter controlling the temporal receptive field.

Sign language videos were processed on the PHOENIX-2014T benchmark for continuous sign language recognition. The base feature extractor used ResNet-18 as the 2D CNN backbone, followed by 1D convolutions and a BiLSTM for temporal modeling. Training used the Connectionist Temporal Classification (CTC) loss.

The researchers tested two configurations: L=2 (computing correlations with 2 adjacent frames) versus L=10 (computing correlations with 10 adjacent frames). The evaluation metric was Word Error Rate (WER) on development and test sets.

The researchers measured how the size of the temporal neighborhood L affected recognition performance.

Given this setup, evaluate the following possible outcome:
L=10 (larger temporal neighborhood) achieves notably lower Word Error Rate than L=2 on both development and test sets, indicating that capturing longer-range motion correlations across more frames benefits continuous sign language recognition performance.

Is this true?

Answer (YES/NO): YES